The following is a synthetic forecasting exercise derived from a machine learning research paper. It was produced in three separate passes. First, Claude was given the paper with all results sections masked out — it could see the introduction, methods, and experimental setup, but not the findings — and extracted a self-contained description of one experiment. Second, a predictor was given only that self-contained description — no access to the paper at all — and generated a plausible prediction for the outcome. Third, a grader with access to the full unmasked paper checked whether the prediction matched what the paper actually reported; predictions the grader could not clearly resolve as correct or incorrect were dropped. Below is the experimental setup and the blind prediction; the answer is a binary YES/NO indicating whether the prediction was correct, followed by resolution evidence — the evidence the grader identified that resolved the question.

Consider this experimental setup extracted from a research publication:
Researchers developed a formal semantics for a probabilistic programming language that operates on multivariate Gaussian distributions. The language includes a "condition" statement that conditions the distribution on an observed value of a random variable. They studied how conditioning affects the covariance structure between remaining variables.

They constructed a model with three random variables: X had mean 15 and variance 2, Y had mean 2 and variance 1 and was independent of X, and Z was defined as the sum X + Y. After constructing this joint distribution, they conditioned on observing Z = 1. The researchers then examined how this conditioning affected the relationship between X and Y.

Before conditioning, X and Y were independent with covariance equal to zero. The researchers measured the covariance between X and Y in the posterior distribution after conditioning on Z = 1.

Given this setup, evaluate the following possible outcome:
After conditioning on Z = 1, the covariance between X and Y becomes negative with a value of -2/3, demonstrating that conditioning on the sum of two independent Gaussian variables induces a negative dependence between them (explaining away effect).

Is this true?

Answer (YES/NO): YES